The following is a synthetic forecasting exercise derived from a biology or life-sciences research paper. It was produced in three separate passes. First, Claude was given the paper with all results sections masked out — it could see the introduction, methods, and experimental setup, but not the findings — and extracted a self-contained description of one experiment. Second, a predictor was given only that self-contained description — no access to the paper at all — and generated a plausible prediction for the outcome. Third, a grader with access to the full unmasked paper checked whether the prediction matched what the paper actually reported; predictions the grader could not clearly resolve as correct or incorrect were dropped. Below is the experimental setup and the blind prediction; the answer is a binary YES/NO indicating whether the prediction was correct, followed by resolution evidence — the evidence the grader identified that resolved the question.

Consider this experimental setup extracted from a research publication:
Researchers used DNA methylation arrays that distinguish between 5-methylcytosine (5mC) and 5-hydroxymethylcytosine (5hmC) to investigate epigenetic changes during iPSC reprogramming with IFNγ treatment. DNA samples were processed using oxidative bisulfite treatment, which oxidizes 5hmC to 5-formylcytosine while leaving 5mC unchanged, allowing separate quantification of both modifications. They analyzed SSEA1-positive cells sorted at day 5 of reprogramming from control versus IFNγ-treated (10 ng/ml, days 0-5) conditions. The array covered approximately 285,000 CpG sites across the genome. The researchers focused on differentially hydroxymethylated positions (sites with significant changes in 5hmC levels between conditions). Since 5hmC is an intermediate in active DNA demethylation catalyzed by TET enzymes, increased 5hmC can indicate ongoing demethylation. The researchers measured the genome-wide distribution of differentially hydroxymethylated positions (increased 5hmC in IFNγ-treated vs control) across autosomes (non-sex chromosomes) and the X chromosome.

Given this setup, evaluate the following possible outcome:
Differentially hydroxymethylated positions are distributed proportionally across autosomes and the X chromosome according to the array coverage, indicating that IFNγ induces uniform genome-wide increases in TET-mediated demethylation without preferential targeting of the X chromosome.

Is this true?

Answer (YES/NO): YES